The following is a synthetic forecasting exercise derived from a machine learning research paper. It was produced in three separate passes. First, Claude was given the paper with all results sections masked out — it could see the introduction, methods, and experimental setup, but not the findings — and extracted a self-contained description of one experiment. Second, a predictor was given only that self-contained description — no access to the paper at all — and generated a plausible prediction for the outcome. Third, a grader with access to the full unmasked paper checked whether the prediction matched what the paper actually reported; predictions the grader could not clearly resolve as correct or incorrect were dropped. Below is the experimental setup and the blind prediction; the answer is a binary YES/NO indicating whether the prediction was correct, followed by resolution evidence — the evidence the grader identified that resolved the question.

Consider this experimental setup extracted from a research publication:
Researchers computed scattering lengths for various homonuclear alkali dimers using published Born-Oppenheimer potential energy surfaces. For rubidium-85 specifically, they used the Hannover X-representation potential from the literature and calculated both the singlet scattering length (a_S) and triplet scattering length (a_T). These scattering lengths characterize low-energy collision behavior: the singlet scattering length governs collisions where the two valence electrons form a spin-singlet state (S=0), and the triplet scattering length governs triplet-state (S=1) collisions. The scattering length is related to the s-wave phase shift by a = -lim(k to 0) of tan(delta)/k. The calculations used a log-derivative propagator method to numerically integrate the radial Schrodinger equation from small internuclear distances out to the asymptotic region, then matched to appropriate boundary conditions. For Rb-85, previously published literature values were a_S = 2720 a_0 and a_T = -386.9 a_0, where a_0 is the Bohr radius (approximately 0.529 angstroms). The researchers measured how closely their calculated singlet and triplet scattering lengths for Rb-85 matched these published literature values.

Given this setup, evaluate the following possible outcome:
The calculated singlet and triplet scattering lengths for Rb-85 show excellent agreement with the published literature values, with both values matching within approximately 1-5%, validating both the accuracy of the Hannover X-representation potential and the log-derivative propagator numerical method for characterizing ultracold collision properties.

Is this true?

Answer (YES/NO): NO